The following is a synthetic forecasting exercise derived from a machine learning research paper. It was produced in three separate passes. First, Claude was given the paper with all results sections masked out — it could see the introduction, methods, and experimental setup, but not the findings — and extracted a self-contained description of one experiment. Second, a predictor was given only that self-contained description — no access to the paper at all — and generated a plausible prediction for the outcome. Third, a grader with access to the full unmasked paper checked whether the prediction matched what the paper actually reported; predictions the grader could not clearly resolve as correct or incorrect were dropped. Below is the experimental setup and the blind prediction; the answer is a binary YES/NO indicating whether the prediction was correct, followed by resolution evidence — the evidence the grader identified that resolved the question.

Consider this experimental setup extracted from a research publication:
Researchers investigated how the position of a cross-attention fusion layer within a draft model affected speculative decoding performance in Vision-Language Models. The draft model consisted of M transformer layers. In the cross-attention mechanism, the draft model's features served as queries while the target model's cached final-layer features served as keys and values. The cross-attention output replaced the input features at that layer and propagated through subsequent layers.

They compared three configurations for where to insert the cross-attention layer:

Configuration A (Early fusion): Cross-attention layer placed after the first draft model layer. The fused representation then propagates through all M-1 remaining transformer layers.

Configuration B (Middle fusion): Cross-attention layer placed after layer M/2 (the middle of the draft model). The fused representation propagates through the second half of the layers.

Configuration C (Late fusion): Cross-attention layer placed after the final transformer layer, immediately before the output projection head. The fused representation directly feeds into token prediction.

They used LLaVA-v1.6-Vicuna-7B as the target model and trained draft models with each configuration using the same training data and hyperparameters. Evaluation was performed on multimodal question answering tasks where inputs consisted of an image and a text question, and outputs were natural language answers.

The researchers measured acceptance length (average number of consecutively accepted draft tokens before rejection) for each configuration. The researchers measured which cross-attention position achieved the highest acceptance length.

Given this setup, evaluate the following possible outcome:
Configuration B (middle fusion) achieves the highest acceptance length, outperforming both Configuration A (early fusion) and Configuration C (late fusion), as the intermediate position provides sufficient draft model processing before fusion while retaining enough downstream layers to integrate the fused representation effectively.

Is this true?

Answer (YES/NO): YES